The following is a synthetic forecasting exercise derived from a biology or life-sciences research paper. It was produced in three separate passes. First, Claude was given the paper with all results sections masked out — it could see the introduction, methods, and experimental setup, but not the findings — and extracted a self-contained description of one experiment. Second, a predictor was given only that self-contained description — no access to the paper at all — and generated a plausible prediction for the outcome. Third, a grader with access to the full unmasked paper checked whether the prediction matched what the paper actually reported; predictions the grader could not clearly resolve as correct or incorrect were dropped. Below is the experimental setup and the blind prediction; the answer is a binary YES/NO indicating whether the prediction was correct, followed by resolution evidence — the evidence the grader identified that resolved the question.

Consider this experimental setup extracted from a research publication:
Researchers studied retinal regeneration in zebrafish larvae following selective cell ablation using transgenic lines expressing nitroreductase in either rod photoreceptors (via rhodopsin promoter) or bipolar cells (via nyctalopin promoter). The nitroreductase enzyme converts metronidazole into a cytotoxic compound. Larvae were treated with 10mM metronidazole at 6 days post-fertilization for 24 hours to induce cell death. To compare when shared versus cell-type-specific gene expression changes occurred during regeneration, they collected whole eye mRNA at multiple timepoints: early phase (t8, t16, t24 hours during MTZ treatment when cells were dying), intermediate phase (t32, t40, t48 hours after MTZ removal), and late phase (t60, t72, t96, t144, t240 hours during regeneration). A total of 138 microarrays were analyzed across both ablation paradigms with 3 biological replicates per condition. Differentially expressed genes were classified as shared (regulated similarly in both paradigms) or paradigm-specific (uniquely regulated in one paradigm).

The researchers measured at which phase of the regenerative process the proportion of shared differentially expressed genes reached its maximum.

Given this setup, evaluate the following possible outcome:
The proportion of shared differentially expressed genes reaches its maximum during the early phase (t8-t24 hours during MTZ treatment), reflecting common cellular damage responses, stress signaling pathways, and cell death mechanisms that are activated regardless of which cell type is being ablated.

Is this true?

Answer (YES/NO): NO